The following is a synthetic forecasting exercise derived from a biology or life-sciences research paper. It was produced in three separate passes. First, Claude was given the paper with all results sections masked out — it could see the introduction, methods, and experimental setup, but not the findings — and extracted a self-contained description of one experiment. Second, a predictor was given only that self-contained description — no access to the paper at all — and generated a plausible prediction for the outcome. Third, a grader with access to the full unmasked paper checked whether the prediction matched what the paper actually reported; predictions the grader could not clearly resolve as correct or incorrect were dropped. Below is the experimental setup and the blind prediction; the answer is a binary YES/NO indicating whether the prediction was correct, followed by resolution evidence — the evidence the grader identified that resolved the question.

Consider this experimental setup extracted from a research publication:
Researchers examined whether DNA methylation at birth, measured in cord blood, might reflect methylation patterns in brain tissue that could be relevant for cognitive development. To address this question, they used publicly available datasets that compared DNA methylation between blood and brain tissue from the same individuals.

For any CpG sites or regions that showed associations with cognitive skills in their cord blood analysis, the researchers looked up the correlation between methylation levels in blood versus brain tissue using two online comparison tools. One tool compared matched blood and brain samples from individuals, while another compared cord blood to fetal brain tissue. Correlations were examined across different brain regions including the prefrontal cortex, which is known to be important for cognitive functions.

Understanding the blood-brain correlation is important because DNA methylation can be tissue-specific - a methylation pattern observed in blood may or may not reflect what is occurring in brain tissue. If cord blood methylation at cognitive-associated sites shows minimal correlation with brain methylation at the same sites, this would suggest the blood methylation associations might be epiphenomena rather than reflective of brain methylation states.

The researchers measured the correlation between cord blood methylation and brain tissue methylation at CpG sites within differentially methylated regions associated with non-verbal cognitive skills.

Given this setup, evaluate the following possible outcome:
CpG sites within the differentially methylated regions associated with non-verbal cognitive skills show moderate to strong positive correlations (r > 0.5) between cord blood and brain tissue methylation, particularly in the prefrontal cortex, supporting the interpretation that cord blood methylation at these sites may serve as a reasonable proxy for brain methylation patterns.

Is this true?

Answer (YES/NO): YES